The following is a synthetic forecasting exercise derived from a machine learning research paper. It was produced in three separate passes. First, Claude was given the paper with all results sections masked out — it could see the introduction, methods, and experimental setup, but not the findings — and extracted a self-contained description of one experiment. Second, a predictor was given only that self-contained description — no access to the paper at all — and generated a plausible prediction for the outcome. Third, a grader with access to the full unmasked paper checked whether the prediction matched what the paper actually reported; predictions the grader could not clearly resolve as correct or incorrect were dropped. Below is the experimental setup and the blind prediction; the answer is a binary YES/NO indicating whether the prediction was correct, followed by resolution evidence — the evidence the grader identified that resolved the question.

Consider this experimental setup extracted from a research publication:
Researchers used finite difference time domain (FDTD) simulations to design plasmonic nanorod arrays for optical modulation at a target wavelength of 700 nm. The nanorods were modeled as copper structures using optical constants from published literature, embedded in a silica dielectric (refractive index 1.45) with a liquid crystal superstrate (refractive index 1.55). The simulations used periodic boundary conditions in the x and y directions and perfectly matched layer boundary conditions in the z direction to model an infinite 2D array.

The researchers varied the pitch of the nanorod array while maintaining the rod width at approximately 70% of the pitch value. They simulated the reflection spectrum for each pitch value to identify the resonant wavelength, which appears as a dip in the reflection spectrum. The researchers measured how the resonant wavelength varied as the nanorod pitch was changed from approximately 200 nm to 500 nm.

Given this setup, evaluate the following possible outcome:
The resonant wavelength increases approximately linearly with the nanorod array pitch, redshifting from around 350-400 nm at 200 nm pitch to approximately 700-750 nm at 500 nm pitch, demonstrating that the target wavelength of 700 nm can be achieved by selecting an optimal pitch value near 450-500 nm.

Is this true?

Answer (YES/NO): NO